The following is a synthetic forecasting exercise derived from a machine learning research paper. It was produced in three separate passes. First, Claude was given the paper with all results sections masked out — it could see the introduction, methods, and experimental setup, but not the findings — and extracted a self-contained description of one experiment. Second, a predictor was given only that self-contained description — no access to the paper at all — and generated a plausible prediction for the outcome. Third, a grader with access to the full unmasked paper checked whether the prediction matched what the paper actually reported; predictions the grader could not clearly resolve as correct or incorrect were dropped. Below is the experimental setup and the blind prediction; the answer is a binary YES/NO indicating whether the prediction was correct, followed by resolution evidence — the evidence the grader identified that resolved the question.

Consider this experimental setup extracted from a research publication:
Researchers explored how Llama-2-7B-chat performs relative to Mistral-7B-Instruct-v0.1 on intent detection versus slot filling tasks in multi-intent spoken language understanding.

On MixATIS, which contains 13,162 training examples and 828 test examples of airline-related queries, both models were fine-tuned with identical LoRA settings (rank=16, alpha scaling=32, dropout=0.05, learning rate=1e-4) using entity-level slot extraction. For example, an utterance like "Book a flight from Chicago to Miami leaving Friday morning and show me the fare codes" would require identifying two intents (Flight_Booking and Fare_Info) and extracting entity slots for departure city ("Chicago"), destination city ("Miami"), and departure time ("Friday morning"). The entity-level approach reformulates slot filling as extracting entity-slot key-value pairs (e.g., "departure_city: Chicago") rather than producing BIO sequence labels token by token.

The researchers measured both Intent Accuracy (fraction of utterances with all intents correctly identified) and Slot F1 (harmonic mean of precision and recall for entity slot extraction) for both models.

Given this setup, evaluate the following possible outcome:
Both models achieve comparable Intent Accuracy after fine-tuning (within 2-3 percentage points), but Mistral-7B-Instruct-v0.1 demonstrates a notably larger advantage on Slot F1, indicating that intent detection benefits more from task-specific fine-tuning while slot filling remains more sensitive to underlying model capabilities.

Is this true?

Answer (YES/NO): YES